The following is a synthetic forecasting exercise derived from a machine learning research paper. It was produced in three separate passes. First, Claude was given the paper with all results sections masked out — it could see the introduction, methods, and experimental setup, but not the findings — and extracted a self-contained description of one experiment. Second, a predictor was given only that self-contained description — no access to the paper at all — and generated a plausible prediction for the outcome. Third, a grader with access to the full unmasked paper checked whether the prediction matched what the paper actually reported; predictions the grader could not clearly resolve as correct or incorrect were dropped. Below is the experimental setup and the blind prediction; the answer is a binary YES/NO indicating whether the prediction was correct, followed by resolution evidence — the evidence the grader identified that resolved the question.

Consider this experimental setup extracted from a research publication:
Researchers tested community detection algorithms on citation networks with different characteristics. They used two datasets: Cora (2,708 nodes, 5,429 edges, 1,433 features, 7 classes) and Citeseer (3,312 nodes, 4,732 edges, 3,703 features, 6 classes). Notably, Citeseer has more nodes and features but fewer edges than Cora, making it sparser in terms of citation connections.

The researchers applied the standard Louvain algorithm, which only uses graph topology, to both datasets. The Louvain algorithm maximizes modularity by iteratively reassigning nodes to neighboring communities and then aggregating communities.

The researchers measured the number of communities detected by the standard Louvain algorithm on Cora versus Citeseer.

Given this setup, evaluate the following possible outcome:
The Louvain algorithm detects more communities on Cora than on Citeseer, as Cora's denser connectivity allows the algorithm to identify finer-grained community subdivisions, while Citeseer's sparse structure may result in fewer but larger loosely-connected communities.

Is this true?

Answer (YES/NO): NO